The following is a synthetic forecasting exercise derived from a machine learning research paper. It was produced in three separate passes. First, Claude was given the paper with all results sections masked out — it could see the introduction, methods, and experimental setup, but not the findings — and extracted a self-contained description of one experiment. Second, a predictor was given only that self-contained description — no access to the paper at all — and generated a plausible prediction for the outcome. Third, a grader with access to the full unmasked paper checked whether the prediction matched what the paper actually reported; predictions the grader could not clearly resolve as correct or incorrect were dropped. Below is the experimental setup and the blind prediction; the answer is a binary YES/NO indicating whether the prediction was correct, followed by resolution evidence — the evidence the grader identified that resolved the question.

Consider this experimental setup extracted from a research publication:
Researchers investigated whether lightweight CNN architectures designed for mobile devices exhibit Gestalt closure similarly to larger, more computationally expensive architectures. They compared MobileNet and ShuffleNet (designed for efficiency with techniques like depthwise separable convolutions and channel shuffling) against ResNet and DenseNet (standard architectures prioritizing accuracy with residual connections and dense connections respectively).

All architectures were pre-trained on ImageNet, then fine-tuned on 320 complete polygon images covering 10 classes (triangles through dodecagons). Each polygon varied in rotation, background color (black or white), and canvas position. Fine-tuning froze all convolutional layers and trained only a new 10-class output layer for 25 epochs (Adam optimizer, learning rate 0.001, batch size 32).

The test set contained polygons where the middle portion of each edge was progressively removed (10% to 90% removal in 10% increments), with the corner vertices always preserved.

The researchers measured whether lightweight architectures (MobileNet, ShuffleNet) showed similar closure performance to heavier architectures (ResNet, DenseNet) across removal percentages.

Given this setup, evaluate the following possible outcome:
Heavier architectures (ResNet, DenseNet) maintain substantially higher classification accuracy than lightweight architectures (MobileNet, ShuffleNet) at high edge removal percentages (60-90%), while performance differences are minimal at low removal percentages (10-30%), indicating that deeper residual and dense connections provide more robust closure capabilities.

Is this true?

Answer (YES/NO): NO